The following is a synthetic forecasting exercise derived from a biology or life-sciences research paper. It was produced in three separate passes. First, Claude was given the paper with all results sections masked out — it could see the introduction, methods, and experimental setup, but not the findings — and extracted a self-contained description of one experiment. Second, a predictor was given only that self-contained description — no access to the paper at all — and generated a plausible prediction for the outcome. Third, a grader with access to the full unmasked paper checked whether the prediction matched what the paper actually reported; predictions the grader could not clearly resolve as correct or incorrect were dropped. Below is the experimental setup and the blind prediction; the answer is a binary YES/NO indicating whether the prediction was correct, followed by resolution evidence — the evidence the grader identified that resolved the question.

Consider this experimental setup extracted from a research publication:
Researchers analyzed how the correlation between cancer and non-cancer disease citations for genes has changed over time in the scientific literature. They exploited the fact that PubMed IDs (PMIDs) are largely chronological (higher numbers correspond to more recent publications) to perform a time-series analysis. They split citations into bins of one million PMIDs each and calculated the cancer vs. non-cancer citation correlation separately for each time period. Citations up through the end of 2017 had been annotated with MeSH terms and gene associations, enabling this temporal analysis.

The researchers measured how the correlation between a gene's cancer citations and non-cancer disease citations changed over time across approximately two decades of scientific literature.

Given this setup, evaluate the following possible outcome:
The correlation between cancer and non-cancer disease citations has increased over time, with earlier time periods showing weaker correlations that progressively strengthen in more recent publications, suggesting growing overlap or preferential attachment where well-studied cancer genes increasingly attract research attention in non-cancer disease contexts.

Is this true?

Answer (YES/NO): YES